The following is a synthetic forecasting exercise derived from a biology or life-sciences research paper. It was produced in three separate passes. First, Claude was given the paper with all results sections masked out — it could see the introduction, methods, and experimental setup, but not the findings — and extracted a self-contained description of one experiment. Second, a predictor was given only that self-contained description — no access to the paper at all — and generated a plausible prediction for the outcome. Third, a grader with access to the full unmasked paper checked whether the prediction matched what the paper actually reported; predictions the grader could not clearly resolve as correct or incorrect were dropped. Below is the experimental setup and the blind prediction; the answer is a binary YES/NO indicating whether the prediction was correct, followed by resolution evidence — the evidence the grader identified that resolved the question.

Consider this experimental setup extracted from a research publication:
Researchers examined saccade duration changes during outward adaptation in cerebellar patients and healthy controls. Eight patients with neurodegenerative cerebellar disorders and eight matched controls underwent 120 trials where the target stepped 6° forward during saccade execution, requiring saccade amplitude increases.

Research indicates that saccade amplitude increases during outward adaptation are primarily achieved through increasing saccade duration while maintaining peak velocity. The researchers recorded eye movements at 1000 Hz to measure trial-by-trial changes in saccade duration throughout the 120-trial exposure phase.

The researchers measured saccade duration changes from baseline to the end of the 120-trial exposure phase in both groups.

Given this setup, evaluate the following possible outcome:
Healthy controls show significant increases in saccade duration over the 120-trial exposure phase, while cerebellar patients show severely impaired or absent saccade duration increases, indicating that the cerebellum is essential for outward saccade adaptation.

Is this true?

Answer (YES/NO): YES